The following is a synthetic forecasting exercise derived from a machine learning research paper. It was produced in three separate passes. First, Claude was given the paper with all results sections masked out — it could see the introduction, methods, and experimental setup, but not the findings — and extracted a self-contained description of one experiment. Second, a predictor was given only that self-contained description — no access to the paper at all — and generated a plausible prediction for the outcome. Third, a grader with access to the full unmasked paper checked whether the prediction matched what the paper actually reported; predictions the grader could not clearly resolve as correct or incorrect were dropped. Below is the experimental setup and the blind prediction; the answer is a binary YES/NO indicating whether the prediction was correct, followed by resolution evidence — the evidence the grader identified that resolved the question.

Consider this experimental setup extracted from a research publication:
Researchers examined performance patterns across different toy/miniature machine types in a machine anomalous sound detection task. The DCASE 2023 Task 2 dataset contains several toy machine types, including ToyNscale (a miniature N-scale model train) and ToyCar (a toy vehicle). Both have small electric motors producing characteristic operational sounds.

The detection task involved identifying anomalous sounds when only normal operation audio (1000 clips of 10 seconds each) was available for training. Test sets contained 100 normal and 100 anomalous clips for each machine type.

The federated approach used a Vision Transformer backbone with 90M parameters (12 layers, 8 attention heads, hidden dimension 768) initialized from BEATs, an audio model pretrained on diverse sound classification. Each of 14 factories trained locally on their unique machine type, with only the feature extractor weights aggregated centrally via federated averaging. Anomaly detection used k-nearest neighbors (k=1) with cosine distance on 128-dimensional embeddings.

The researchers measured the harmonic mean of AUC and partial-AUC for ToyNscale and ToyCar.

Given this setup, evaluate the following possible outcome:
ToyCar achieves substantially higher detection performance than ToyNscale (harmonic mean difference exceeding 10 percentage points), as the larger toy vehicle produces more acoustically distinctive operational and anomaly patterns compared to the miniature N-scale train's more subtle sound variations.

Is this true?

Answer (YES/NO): NO